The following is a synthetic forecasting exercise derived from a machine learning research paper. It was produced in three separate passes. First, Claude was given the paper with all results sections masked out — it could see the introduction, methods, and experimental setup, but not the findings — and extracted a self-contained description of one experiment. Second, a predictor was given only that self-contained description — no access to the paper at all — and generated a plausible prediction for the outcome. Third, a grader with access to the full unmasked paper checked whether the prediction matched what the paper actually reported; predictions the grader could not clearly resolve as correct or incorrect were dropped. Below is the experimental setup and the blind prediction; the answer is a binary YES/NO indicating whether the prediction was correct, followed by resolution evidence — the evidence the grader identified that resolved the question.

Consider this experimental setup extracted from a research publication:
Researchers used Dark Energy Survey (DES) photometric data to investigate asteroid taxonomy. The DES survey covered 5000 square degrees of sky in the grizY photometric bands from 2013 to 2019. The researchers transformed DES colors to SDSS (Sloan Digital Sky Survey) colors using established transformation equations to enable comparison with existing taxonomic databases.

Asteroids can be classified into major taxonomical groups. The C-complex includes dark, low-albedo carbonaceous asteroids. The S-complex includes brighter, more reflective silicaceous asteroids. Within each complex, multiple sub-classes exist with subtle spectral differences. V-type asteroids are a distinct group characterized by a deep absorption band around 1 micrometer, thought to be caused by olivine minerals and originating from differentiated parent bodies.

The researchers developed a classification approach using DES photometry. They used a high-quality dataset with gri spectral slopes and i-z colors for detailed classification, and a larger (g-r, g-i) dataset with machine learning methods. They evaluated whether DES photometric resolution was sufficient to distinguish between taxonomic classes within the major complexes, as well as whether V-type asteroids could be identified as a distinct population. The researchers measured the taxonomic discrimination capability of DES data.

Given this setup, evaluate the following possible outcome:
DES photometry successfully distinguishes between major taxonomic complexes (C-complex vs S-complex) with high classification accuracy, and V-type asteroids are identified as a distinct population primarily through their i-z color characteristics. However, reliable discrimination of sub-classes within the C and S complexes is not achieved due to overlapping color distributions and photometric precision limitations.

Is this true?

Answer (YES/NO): NO